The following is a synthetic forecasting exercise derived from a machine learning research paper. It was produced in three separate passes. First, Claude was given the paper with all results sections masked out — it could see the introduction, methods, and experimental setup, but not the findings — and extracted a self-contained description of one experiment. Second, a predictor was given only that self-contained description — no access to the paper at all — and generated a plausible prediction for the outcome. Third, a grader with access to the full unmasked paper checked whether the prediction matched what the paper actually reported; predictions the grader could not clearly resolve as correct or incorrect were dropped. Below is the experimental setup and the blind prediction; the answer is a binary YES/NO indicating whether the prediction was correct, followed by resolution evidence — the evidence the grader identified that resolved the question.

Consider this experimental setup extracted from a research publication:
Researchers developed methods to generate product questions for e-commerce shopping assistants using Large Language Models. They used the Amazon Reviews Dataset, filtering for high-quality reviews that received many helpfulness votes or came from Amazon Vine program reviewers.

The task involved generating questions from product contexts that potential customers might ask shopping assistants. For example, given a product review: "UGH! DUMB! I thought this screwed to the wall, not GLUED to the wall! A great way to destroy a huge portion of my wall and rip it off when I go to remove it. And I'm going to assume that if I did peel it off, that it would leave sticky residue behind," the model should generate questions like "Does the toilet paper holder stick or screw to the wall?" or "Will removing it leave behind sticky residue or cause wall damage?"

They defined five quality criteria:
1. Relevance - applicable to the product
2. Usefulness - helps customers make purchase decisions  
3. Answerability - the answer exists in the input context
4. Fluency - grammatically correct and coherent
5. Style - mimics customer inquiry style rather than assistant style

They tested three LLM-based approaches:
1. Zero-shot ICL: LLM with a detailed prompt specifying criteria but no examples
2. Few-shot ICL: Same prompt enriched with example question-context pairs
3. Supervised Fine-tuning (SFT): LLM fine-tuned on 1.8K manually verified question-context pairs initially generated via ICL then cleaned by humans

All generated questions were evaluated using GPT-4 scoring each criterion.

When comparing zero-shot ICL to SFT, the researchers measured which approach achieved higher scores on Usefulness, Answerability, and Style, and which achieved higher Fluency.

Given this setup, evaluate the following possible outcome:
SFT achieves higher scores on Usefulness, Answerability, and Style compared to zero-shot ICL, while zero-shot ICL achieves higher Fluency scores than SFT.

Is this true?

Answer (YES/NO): YES